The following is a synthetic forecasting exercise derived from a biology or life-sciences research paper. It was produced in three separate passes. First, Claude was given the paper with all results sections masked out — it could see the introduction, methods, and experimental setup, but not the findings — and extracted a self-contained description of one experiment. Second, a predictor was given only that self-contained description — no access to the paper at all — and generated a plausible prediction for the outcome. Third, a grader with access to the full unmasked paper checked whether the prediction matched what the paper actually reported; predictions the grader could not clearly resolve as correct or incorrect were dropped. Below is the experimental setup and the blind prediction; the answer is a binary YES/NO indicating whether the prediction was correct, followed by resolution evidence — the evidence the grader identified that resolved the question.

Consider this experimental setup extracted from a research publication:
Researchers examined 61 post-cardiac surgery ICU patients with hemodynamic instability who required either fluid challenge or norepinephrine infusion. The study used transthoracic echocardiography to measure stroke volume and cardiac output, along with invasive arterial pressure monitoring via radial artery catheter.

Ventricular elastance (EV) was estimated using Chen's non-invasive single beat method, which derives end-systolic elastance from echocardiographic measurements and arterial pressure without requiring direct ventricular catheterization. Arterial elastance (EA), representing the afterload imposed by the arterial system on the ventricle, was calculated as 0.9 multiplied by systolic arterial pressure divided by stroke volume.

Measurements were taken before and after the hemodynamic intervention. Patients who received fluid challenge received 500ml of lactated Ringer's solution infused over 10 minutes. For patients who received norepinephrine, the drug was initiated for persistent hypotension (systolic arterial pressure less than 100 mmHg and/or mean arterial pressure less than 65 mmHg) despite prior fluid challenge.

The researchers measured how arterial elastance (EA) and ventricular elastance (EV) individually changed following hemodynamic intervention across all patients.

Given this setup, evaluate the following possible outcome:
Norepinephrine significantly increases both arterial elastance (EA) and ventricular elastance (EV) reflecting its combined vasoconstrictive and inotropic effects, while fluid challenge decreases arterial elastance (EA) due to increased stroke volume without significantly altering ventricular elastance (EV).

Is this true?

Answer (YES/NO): NO